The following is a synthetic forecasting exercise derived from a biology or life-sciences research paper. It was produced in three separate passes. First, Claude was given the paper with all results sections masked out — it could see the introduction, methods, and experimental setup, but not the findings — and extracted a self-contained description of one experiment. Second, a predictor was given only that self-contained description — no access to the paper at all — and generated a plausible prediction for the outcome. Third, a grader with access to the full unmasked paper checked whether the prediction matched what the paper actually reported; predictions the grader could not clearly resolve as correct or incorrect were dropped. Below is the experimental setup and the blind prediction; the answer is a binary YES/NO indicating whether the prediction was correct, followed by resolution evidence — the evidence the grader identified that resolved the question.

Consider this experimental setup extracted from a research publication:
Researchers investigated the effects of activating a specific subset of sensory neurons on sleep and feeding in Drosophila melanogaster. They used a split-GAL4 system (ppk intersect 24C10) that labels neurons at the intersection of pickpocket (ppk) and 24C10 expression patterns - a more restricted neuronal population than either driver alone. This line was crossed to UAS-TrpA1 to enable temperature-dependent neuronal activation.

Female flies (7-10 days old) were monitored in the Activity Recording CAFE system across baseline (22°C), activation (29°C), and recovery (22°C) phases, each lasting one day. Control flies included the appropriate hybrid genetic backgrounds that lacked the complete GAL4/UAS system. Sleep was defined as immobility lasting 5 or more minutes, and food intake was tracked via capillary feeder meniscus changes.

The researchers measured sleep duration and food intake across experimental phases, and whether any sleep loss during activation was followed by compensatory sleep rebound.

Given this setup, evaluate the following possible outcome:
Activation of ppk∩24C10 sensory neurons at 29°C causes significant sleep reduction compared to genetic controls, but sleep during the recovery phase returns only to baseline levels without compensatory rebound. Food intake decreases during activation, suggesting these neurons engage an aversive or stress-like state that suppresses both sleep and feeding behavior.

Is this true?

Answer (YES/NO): NO